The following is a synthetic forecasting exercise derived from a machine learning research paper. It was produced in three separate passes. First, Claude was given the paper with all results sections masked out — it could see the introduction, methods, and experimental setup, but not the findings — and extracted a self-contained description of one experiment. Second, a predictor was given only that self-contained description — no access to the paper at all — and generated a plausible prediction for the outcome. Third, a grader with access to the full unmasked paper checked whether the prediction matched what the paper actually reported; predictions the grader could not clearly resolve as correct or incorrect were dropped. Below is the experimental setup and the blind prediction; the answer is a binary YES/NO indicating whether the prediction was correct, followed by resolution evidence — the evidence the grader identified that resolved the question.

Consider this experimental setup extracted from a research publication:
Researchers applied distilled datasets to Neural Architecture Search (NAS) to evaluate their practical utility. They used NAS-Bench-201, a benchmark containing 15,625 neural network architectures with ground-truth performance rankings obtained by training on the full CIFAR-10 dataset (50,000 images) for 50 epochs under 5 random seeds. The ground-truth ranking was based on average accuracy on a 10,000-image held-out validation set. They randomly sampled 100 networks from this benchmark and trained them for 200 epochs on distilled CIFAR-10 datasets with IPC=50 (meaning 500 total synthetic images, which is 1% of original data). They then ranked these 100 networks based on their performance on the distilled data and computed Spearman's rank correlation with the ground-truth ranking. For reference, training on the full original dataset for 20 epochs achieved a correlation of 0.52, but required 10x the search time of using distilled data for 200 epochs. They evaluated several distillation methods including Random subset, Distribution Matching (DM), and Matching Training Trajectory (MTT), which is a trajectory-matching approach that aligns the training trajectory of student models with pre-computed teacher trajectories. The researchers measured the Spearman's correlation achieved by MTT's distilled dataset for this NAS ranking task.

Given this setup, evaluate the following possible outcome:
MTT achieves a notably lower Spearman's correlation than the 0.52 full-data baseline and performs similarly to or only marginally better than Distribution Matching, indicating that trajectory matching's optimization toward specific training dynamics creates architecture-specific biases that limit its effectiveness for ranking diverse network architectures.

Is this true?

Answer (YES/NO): NO